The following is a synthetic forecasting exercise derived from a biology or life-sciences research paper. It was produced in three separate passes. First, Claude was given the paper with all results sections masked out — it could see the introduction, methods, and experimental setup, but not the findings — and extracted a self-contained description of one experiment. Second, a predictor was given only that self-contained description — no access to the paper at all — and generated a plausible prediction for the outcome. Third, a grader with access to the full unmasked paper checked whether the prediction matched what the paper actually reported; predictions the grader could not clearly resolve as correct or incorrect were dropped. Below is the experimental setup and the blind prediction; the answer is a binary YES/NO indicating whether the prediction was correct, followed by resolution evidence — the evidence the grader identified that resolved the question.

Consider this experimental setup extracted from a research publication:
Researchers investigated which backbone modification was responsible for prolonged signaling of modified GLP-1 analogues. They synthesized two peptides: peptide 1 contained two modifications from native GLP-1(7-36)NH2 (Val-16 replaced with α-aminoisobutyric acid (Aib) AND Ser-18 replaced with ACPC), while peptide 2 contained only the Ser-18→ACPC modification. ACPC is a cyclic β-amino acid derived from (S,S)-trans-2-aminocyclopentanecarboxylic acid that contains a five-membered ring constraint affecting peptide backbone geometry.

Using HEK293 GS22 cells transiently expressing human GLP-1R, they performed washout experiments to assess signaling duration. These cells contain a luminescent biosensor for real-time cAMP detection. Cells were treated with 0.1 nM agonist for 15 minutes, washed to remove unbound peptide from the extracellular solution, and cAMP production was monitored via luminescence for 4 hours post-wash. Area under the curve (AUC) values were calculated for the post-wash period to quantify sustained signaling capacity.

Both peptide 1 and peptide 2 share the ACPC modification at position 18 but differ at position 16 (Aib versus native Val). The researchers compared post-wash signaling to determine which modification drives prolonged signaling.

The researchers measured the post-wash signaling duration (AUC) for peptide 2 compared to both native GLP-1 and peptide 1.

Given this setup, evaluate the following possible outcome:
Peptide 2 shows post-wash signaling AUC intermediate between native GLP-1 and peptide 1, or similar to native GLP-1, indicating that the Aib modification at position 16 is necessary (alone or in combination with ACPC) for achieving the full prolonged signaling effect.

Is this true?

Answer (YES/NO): NO